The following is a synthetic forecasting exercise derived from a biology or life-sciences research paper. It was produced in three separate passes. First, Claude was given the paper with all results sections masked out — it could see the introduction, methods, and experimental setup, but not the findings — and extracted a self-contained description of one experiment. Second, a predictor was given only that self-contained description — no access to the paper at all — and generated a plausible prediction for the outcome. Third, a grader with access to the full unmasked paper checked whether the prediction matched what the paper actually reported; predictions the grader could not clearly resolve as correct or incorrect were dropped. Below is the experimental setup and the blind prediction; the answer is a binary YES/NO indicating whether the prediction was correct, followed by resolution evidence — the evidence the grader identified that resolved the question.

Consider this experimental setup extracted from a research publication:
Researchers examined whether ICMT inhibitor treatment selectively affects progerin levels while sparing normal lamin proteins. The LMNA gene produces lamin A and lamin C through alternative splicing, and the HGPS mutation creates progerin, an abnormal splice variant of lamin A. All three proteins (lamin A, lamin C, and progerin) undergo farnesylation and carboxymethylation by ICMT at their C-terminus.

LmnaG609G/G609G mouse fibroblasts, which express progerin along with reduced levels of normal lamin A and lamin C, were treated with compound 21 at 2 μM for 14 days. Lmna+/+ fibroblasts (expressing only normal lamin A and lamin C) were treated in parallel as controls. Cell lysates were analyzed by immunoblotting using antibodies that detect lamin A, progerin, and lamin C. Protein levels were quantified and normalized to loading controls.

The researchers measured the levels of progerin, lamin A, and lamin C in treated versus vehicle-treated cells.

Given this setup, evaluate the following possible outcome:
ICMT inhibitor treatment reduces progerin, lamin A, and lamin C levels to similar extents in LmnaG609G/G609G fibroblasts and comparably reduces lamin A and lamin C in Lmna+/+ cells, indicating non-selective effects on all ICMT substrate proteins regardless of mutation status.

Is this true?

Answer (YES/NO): NO